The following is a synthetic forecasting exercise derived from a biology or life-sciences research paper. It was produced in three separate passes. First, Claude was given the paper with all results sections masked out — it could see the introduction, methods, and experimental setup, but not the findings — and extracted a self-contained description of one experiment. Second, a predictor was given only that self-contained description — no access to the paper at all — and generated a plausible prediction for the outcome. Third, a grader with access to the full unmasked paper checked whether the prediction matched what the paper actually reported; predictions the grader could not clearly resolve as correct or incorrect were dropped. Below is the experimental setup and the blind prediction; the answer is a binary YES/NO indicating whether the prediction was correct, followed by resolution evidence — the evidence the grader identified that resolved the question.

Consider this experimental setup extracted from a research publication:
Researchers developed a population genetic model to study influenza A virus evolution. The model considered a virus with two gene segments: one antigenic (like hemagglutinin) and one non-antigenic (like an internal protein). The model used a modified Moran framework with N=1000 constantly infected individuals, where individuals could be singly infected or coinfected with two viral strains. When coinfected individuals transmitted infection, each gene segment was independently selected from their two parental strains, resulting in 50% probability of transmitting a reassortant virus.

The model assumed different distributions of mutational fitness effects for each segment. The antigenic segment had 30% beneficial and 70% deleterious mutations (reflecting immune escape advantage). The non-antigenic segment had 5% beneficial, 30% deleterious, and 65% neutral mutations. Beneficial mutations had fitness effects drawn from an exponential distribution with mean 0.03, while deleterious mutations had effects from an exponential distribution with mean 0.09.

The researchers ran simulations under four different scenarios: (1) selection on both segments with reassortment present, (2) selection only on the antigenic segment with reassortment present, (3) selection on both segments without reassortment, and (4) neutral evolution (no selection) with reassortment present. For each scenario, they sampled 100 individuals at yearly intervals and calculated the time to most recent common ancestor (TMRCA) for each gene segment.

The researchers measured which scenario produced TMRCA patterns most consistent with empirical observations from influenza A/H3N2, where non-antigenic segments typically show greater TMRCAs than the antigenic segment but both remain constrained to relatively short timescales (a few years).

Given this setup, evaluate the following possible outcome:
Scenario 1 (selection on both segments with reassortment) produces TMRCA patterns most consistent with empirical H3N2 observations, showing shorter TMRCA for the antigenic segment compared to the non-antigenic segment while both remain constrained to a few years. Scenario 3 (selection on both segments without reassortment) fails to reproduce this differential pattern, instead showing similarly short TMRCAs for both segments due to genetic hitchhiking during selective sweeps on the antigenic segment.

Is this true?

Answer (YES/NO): YES